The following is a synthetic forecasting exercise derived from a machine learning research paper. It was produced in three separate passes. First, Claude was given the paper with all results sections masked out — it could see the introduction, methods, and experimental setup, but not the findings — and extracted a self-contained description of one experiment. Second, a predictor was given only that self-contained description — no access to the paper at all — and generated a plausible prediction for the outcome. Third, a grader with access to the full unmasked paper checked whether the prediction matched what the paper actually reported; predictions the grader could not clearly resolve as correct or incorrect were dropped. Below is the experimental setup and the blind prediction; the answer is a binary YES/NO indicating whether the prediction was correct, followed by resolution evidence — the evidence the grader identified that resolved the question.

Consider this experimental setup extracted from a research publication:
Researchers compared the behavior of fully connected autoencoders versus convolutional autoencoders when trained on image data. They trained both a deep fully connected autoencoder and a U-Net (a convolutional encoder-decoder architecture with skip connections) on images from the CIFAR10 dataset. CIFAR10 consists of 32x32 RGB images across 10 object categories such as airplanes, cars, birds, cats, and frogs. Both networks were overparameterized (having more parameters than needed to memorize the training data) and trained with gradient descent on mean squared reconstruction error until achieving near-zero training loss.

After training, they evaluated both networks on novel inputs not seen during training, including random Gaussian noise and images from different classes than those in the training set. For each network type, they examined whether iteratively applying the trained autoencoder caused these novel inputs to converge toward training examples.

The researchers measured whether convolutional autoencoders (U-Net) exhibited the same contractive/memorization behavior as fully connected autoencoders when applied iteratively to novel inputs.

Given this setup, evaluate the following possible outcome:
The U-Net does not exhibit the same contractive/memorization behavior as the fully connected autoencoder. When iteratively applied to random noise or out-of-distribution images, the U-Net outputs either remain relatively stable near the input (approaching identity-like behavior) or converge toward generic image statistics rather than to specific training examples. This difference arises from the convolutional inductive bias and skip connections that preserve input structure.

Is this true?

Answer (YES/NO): NO